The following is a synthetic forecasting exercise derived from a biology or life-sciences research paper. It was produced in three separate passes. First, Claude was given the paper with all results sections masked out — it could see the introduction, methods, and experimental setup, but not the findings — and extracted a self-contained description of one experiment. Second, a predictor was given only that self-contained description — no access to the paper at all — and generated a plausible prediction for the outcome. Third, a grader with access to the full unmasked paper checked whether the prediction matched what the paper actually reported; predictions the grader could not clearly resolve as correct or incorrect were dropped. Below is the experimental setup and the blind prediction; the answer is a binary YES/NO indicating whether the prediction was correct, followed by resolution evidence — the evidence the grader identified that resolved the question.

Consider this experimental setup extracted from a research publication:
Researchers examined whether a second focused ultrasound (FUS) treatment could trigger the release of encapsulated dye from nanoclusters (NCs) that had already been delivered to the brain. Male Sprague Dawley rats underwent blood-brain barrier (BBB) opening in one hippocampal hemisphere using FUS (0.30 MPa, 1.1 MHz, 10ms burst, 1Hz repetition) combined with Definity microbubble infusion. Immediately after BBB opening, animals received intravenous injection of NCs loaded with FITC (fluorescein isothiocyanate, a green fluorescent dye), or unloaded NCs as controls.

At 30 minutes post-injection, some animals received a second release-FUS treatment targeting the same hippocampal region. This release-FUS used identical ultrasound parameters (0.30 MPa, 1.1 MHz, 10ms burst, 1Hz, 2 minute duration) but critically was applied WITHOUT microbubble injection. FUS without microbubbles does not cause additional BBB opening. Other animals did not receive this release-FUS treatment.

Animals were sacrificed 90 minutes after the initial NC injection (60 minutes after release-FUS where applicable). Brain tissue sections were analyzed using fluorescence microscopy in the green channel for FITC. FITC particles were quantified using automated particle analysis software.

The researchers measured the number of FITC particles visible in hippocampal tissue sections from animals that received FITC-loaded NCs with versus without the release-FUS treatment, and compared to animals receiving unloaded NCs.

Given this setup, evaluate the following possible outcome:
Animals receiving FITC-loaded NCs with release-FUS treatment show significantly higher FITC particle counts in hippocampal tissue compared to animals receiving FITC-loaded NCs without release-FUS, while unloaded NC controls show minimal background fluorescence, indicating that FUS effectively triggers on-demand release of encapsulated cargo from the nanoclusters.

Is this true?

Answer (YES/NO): NO